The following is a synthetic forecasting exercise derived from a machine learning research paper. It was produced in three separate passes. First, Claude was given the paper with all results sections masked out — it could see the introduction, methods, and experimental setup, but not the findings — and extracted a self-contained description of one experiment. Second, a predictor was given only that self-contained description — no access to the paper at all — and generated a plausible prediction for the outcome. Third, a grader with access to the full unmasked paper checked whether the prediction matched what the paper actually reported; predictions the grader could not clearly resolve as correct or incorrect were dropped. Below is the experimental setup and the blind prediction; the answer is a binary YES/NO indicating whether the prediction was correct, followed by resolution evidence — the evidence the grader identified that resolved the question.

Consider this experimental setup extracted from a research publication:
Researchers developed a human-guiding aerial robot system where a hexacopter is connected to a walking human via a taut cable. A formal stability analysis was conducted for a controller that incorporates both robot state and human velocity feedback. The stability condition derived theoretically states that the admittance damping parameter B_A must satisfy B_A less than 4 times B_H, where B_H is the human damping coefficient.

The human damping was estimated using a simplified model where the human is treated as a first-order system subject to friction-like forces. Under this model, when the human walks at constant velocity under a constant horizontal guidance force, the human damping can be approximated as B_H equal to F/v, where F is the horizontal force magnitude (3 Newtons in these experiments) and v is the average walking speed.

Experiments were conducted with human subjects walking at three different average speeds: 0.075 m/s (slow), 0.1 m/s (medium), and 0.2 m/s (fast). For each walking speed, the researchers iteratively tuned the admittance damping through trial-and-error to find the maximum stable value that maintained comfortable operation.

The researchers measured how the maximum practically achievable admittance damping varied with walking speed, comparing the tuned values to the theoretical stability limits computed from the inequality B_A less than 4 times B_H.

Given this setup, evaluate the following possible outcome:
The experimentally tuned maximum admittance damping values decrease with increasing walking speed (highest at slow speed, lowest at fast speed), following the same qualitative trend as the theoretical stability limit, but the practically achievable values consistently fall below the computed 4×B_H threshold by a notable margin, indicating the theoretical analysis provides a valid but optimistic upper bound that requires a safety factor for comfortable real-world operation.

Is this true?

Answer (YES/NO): NO